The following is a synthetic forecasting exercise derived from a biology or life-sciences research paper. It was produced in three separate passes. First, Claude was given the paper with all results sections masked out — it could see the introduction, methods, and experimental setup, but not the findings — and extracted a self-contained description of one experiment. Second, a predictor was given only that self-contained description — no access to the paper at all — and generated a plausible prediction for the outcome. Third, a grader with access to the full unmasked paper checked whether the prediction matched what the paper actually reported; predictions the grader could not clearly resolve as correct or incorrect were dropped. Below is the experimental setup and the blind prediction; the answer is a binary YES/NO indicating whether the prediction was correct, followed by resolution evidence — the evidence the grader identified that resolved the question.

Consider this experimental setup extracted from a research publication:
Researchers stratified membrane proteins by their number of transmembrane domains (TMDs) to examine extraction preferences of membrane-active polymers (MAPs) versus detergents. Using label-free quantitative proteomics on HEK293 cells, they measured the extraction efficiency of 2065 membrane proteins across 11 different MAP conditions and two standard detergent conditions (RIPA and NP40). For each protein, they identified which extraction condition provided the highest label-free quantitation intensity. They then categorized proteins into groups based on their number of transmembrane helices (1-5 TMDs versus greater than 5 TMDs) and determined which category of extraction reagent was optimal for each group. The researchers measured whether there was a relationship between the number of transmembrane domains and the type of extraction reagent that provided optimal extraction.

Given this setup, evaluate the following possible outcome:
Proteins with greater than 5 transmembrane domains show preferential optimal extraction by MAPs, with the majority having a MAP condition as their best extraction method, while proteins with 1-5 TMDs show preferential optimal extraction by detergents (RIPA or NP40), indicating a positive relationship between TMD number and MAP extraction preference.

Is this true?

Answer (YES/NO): YES